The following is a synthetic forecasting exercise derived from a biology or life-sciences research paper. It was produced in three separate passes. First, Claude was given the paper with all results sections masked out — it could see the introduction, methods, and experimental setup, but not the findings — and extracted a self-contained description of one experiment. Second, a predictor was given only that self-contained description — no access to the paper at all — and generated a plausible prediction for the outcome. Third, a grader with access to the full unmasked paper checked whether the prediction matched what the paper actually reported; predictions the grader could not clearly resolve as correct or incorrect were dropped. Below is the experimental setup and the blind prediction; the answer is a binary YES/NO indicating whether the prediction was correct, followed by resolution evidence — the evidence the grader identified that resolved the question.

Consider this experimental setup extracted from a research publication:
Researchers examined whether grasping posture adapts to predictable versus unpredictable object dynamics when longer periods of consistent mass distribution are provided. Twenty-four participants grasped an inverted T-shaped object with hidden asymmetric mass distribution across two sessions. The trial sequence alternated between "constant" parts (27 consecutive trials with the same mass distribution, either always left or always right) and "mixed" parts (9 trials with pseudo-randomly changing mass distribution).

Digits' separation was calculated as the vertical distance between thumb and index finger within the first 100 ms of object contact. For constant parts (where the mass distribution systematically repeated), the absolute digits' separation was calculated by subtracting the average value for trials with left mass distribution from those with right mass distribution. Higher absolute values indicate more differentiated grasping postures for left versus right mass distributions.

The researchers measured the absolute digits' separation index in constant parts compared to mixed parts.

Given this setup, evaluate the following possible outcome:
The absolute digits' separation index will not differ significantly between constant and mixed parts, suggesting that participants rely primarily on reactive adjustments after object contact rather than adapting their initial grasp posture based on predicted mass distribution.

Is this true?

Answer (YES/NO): NO